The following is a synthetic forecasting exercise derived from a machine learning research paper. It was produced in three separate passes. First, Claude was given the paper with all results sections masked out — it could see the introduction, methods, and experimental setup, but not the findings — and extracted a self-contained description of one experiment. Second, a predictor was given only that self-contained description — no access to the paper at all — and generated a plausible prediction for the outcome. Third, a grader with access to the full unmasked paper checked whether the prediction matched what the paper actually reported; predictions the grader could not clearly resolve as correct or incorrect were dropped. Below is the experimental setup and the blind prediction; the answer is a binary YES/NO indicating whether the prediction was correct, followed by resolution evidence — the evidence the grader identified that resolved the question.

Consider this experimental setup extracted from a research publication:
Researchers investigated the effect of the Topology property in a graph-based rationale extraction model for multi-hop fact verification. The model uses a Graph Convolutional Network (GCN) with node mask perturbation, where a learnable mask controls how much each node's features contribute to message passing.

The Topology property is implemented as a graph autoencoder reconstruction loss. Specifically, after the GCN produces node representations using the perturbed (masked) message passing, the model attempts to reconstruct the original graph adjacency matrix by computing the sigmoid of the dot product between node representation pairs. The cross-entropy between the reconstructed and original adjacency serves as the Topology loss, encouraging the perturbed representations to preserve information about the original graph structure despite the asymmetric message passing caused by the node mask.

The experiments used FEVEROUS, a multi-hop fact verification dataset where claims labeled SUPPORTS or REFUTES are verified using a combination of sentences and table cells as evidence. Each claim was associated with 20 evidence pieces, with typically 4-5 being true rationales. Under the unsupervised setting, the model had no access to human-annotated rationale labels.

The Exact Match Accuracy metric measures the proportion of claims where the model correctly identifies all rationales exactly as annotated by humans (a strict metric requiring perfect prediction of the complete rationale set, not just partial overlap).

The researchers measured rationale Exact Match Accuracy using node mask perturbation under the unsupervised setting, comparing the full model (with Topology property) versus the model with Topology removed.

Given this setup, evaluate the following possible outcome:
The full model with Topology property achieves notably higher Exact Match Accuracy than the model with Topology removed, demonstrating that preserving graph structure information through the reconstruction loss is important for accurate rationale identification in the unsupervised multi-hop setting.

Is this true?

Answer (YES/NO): NO